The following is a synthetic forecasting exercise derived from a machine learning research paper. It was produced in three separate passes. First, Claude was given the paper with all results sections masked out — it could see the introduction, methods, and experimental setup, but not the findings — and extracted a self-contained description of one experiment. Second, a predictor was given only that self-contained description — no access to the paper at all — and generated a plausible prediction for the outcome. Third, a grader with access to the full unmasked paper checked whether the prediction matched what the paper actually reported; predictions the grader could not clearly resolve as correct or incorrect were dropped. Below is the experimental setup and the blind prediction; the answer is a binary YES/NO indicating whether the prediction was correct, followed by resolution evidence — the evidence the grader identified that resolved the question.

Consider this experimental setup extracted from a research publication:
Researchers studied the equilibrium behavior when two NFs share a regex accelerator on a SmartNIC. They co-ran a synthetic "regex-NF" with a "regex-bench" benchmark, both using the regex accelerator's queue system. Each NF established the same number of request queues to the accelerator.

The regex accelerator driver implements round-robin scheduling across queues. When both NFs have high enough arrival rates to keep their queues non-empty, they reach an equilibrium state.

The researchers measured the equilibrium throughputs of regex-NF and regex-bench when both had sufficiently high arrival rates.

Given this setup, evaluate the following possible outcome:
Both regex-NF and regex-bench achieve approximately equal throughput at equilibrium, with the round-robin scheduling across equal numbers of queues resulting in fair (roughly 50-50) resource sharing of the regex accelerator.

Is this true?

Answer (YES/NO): YES